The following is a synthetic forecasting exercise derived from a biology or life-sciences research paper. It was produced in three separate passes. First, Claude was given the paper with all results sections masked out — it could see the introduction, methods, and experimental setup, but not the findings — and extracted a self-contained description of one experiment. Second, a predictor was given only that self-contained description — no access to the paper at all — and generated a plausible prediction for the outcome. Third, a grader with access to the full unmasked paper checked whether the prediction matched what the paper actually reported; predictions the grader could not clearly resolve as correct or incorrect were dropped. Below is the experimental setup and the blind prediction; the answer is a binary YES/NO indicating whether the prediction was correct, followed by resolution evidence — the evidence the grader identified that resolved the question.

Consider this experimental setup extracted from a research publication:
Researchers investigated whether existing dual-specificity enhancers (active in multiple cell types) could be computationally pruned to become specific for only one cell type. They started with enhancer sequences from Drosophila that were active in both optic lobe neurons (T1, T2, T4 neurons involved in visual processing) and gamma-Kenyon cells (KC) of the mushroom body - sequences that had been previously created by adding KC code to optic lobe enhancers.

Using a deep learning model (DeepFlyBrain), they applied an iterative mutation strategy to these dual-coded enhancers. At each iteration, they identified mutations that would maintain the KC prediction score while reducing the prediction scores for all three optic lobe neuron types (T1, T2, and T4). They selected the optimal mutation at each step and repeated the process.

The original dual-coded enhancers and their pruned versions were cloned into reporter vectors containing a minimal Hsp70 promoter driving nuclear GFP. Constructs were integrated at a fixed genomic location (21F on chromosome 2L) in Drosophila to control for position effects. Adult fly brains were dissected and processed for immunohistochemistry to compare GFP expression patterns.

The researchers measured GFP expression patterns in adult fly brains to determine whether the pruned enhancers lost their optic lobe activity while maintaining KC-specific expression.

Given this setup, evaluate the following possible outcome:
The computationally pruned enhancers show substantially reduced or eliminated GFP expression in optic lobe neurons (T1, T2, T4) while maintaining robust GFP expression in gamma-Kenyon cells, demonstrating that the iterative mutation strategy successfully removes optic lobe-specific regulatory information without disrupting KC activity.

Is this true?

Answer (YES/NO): YES